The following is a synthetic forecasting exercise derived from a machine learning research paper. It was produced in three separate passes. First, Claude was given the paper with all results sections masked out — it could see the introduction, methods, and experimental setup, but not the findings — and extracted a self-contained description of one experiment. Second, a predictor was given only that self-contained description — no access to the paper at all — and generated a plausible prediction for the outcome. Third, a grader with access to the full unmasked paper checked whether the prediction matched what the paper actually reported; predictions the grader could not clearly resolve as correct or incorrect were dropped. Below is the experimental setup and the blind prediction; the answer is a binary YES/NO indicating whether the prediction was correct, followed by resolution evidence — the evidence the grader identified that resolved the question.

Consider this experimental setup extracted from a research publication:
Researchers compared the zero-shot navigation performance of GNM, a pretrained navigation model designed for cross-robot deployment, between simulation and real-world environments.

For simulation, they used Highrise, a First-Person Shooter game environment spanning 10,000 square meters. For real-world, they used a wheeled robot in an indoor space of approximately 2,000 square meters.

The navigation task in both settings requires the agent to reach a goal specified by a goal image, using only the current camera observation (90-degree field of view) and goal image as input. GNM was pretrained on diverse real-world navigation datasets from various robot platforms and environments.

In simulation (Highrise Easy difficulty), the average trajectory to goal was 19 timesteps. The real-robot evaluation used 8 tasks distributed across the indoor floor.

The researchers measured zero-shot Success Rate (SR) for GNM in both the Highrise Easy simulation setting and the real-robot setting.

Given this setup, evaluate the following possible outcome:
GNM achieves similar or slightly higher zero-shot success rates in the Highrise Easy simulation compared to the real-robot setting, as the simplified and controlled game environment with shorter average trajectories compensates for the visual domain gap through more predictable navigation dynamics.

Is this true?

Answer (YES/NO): NO